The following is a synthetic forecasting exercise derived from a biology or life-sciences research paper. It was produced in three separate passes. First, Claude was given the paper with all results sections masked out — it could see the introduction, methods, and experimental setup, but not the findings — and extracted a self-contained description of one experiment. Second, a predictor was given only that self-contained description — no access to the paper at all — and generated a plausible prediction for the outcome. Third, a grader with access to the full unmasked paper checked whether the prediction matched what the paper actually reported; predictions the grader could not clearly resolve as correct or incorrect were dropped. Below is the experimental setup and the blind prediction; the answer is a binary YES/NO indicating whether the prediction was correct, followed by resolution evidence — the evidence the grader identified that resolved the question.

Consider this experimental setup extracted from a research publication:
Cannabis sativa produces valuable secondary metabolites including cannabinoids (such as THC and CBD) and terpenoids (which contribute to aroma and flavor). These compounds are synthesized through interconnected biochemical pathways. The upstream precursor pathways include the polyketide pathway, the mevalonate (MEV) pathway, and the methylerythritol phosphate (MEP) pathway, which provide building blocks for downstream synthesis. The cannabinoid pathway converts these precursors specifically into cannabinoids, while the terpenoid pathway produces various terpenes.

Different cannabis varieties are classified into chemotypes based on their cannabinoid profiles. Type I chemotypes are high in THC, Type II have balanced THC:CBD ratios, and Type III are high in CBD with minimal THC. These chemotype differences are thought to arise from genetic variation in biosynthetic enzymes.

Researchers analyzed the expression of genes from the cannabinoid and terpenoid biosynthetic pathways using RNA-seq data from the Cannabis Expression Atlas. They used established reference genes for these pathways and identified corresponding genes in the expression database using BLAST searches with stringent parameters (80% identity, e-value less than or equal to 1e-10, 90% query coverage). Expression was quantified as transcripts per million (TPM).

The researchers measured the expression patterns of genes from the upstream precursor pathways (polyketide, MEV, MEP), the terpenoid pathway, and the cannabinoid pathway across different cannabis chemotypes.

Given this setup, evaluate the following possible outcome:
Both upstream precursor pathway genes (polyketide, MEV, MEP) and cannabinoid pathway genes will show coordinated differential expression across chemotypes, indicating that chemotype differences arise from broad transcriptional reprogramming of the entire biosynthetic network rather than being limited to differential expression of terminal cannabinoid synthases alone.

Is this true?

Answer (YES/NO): NO